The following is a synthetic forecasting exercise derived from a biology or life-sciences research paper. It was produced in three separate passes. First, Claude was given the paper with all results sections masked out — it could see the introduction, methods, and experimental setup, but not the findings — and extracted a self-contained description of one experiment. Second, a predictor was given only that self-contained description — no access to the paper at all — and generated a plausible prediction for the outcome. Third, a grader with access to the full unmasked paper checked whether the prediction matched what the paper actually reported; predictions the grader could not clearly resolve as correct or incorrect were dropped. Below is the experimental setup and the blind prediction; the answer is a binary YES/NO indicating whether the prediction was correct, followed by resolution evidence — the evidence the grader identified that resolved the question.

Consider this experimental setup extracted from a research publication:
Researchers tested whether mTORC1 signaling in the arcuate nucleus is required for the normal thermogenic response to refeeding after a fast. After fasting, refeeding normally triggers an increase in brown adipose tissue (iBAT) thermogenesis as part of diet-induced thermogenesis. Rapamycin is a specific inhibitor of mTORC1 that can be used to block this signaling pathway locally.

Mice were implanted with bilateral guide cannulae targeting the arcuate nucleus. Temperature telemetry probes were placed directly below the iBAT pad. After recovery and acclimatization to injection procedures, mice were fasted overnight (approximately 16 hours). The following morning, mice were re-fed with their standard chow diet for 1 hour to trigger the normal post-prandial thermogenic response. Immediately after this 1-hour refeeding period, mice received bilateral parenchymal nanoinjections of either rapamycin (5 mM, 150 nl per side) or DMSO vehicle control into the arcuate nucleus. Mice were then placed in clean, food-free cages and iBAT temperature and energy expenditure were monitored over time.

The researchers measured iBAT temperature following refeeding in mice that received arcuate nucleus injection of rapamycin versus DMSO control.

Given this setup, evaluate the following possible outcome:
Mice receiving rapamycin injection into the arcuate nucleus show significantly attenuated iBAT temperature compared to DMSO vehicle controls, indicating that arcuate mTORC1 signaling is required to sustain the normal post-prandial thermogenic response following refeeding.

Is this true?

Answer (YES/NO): YES